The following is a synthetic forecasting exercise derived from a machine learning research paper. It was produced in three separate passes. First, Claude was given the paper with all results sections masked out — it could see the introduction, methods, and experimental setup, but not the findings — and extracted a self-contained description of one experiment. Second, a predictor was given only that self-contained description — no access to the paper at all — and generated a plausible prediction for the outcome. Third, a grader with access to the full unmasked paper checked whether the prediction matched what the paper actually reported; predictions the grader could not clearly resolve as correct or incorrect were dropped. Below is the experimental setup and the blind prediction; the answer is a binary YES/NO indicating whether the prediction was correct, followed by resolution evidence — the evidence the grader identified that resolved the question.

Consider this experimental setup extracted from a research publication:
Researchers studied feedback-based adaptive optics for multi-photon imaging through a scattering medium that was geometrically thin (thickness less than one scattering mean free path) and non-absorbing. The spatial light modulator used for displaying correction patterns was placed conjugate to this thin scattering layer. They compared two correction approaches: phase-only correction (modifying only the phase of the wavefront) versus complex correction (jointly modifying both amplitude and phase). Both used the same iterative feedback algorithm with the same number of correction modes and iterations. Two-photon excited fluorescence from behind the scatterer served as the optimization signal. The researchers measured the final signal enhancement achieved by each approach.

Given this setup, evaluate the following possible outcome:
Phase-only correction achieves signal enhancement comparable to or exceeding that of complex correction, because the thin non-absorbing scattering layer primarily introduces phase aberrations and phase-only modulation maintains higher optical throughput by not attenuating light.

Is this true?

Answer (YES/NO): YES